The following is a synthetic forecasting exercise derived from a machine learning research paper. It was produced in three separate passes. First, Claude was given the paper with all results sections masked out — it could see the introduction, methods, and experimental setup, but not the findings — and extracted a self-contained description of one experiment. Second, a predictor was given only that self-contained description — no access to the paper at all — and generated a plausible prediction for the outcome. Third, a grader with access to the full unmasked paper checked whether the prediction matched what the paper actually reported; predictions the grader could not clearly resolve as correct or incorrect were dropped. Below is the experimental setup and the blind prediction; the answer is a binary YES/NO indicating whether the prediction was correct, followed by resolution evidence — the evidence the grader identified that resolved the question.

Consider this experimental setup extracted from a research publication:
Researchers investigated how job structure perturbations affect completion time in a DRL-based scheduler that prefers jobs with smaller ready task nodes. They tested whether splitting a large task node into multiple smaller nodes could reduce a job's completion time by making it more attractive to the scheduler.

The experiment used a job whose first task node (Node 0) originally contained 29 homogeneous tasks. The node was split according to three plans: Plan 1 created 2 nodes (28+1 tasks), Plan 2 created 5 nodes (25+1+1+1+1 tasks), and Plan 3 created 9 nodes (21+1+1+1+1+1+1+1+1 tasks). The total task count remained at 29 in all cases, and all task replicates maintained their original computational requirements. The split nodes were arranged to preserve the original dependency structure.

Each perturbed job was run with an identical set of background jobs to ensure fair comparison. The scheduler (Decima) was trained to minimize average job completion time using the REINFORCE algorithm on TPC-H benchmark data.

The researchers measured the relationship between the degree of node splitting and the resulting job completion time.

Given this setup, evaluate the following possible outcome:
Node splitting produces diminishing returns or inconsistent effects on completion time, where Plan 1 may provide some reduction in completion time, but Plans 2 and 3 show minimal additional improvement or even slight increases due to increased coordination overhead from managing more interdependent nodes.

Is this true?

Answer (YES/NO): NO